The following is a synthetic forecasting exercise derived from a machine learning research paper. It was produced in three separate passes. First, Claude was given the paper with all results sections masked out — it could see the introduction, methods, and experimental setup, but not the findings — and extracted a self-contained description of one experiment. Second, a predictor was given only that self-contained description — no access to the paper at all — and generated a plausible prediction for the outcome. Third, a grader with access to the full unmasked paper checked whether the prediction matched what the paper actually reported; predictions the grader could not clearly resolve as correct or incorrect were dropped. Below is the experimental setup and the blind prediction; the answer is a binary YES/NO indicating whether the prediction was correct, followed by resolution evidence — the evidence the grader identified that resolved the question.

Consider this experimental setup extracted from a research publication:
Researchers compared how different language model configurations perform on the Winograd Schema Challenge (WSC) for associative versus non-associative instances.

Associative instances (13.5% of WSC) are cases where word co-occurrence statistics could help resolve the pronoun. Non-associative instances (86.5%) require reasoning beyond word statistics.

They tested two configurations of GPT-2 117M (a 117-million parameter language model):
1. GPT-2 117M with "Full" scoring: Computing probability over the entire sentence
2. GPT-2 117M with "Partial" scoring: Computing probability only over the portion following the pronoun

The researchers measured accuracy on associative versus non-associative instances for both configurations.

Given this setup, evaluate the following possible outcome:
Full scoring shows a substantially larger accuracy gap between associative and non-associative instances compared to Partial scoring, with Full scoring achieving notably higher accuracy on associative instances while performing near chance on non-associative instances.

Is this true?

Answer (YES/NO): NO